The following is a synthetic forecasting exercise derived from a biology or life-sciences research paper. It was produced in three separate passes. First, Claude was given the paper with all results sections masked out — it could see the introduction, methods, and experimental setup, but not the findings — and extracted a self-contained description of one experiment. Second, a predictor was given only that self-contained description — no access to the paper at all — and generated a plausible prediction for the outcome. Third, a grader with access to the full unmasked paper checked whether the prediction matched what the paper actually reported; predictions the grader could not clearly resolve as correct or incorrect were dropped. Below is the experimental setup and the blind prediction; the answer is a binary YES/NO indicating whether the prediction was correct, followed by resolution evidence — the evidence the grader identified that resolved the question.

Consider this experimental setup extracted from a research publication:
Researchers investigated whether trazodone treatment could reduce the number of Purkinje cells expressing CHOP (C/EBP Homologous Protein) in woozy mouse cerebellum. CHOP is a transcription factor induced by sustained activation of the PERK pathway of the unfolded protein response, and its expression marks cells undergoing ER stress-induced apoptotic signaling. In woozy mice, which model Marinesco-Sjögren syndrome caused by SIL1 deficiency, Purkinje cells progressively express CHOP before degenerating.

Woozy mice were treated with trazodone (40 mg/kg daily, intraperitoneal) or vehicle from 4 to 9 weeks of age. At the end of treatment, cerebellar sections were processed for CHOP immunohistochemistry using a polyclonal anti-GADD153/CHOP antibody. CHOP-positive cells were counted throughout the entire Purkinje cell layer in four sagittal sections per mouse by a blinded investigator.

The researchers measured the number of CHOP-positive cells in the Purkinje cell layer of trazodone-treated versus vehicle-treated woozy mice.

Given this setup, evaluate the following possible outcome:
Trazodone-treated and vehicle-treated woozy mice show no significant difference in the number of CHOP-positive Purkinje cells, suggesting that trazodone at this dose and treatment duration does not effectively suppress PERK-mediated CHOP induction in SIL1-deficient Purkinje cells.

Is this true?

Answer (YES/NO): YES